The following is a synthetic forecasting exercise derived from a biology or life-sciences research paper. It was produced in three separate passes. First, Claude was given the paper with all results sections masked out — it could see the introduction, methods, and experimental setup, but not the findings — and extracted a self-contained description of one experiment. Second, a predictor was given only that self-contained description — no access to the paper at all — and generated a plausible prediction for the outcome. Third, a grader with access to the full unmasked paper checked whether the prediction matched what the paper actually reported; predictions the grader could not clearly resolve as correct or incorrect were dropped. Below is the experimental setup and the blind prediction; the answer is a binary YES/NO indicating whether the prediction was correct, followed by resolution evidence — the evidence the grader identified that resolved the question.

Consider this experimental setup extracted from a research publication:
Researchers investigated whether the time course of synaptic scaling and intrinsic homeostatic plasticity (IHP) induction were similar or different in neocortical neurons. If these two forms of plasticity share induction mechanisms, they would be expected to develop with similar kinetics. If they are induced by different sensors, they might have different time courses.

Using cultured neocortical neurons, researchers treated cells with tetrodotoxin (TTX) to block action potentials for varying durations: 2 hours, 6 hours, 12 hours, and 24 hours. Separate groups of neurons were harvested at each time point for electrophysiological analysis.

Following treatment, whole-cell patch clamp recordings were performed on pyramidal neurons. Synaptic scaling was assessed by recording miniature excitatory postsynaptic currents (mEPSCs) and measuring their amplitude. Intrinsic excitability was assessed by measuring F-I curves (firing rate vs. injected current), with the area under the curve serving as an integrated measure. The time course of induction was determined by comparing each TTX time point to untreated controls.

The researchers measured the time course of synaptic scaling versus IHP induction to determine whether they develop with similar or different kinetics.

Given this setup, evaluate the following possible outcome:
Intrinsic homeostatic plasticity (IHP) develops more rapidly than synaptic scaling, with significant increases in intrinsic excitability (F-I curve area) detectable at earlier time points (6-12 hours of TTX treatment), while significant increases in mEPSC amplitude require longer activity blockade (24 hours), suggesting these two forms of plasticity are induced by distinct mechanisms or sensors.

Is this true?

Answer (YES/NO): NO